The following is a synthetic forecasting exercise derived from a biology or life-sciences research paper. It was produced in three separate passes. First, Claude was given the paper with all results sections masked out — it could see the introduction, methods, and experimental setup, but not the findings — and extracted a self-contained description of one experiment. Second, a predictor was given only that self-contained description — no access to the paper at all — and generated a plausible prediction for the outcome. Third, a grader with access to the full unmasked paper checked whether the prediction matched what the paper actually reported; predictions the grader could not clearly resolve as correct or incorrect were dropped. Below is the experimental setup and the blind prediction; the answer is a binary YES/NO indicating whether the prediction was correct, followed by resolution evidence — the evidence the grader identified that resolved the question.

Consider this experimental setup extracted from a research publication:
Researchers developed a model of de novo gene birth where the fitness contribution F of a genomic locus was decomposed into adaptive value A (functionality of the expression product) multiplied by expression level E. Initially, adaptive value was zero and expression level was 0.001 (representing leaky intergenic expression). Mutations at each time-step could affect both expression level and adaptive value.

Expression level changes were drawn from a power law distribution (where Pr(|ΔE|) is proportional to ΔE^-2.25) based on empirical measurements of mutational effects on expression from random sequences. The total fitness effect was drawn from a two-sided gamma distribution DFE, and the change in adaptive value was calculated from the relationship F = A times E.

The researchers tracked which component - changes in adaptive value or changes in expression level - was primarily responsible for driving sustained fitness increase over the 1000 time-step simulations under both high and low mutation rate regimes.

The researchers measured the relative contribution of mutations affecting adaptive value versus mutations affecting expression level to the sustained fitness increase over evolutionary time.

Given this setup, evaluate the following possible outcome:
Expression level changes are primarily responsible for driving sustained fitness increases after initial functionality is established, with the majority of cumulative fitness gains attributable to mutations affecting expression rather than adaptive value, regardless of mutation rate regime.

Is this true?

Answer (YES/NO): NO